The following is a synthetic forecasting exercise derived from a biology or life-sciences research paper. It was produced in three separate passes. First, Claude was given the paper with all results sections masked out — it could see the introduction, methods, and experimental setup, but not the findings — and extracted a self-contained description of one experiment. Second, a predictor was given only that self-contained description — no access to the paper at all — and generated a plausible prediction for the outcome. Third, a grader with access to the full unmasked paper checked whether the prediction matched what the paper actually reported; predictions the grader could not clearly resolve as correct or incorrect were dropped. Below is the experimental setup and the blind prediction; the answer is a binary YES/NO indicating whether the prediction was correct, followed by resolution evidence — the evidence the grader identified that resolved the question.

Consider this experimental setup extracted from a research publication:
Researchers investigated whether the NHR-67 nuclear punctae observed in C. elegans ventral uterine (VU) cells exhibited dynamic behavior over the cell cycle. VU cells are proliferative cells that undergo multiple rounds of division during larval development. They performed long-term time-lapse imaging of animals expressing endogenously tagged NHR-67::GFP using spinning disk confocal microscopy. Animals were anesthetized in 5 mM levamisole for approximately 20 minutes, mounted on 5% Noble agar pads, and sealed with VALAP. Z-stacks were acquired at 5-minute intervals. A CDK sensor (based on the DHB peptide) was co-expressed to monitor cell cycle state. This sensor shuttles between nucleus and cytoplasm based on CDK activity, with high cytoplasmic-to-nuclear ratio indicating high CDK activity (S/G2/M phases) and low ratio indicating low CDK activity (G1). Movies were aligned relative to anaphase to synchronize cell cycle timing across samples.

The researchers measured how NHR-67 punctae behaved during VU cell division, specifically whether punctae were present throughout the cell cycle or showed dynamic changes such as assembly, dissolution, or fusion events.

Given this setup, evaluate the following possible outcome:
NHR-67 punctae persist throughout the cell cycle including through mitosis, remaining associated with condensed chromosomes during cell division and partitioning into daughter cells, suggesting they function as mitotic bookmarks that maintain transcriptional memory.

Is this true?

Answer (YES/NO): NO